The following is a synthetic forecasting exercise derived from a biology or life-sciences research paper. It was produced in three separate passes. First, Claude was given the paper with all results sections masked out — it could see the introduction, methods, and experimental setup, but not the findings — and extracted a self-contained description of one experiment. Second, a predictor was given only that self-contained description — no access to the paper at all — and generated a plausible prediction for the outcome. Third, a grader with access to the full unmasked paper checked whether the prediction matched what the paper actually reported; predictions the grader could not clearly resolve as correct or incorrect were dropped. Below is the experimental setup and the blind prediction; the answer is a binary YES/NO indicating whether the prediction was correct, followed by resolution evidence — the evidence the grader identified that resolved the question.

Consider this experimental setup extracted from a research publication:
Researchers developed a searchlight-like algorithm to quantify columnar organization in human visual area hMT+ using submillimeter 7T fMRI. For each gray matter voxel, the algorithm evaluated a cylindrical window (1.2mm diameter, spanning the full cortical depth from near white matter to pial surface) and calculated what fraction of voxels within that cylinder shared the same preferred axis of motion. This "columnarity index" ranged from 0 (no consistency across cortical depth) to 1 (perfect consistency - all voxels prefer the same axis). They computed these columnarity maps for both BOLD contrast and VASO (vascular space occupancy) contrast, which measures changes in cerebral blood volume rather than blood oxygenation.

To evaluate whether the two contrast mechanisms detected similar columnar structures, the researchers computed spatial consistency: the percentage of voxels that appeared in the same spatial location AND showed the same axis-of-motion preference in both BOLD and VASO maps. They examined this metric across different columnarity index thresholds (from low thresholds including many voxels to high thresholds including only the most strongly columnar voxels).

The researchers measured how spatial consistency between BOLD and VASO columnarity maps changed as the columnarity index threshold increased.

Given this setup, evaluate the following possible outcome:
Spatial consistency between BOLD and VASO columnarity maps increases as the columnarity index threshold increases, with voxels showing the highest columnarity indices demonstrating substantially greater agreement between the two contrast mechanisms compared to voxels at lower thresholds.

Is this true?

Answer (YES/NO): NO